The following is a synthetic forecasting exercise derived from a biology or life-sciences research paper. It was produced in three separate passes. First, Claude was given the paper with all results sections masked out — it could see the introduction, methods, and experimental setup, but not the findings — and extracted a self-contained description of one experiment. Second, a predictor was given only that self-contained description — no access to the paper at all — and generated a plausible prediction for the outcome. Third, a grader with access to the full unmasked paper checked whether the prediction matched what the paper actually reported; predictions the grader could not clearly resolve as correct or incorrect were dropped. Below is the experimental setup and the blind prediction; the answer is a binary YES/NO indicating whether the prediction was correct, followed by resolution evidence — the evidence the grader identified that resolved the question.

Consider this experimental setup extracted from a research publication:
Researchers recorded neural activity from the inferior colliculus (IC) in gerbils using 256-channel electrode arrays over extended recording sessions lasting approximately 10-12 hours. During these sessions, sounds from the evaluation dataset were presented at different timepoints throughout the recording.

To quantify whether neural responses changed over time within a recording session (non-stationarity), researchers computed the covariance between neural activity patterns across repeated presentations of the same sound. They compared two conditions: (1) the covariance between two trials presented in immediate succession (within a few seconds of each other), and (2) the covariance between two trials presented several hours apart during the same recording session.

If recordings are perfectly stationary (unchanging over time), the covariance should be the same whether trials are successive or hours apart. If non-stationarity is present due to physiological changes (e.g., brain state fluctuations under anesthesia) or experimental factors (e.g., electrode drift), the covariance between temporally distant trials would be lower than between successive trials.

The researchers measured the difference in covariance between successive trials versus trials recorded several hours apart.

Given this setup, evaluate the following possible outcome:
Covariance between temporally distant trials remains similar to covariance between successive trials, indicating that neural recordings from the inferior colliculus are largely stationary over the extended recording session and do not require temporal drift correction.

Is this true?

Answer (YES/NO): NO